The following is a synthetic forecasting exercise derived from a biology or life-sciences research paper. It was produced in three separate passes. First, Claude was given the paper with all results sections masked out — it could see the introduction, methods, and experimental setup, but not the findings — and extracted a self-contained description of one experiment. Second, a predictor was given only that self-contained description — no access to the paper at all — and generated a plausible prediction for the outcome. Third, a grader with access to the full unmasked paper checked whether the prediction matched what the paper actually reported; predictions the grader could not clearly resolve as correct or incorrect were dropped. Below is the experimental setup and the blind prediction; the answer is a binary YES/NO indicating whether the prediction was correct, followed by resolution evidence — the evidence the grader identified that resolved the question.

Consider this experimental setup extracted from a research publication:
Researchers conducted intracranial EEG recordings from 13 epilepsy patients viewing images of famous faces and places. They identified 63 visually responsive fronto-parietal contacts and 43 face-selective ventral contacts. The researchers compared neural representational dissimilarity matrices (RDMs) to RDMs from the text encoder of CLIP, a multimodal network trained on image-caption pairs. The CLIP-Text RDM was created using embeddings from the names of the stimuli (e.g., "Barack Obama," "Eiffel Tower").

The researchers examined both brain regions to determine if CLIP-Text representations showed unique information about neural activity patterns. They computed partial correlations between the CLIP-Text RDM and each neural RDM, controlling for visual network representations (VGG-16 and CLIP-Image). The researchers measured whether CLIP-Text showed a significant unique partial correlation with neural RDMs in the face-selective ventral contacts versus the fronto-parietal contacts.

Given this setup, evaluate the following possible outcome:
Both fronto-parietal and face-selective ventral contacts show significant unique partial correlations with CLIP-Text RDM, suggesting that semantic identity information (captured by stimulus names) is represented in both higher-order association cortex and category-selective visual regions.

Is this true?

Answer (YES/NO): NO